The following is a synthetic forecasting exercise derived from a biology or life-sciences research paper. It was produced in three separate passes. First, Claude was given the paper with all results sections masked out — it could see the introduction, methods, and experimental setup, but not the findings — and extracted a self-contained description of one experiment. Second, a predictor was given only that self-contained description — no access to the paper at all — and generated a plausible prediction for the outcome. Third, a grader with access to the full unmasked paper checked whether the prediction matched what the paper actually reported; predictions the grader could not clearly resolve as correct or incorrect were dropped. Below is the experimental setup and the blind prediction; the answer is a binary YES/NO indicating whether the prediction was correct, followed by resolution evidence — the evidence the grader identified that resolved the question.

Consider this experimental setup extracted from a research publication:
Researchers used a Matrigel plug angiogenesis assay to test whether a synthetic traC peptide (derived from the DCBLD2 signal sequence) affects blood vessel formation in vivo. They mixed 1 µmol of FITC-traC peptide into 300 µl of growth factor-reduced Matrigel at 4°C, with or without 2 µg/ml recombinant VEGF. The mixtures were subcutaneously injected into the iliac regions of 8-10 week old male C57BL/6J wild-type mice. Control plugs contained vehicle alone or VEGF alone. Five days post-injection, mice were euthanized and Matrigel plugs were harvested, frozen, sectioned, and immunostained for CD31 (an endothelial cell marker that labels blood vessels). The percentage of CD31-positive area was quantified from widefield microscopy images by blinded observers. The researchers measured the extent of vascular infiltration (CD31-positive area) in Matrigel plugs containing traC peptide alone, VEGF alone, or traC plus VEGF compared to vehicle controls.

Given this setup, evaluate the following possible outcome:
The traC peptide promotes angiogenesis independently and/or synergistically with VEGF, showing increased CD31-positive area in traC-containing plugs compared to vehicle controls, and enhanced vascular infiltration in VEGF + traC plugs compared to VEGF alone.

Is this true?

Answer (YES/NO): NO